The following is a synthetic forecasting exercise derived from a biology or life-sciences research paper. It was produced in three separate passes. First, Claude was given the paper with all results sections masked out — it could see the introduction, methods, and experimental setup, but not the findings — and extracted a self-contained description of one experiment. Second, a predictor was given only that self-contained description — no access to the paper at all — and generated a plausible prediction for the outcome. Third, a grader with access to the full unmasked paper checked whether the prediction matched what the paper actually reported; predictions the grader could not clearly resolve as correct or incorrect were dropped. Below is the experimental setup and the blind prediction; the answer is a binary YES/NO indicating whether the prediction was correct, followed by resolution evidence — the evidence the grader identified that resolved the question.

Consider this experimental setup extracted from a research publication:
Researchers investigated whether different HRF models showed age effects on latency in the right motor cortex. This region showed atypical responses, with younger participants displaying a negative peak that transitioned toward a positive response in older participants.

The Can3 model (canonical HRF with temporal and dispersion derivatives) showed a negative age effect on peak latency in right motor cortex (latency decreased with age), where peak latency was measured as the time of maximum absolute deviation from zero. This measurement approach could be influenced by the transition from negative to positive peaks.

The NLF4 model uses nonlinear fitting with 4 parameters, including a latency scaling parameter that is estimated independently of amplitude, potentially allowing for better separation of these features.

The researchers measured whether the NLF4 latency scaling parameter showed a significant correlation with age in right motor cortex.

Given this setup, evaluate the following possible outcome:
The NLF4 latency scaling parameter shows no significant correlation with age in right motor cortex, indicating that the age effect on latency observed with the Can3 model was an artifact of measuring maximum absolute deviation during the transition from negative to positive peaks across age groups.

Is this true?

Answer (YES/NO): YES